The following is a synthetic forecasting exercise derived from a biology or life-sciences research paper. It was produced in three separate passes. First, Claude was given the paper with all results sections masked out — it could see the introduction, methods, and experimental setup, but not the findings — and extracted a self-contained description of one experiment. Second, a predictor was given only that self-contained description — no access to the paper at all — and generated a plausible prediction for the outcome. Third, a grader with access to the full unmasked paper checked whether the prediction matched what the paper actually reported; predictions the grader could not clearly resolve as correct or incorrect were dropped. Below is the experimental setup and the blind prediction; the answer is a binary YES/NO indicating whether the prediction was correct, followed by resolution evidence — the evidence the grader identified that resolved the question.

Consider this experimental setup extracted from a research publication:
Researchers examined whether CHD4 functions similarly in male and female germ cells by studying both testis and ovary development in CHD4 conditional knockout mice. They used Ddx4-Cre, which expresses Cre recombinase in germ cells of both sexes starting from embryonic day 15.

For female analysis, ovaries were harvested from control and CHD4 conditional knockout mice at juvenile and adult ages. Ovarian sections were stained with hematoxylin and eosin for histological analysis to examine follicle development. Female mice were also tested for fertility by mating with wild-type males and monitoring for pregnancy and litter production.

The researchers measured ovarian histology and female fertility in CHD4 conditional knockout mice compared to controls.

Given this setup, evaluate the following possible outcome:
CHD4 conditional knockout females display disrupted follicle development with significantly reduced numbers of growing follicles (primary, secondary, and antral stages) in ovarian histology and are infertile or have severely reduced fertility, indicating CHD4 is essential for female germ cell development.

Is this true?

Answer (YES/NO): YES